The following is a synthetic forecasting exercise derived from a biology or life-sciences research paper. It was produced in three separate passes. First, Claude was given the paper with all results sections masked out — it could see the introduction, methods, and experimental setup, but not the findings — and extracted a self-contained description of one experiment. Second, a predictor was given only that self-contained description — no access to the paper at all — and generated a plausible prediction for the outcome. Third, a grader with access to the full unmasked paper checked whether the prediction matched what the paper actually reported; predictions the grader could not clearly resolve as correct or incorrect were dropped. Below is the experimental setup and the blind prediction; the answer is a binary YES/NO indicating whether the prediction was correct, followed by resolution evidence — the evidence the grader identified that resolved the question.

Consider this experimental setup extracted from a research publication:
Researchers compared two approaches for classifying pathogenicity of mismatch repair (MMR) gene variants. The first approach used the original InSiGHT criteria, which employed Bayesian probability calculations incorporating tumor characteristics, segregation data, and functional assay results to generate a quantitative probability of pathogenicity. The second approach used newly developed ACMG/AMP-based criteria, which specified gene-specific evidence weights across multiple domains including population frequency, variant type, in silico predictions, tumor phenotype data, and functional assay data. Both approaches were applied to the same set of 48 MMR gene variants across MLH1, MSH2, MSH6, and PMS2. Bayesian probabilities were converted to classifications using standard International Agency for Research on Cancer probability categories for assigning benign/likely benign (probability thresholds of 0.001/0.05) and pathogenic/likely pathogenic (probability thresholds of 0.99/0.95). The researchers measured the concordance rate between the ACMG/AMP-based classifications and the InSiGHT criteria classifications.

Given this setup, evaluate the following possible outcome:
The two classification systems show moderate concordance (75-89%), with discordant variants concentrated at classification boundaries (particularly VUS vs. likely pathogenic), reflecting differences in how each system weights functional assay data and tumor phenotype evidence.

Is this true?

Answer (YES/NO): NO